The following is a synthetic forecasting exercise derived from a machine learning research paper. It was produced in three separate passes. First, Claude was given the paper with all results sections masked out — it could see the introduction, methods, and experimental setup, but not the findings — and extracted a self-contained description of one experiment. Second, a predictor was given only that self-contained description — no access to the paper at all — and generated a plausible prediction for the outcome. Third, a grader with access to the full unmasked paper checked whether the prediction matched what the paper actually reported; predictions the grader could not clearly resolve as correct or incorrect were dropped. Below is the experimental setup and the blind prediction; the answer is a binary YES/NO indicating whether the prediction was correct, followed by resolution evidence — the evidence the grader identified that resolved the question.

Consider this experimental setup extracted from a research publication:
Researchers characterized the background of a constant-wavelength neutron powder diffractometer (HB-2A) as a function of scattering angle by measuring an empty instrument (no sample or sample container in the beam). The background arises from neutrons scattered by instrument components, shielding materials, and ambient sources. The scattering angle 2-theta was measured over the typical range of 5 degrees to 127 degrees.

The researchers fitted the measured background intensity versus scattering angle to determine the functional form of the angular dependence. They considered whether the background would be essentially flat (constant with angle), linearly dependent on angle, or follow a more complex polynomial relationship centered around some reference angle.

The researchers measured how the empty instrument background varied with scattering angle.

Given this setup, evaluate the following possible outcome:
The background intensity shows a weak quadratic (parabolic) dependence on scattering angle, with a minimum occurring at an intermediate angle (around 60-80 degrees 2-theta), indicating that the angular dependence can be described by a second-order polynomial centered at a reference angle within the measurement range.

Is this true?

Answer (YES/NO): NO